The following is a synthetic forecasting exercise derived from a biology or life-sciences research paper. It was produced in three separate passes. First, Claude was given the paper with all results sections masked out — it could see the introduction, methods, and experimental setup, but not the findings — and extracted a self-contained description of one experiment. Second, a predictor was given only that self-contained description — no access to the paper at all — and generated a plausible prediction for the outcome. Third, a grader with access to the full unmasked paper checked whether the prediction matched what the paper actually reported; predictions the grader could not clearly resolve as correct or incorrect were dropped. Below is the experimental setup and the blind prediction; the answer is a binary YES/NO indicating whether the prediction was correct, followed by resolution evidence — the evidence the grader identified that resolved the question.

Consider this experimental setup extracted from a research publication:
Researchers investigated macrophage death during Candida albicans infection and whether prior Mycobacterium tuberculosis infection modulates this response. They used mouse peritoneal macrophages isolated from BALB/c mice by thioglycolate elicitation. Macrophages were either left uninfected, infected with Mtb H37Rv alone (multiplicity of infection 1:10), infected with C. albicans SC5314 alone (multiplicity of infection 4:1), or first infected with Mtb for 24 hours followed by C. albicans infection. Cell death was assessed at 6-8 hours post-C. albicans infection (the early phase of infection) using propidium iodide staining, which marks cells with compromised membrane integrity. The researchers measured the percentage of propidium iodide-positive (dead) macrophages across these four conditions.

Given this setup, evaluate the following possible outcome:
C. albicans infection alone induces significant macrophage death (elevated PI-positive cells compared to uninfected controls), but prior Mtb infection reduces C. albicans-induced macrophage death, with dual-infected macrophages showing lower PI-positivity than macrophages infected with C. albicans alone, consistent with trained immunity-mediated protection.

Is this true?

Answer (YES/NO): NO